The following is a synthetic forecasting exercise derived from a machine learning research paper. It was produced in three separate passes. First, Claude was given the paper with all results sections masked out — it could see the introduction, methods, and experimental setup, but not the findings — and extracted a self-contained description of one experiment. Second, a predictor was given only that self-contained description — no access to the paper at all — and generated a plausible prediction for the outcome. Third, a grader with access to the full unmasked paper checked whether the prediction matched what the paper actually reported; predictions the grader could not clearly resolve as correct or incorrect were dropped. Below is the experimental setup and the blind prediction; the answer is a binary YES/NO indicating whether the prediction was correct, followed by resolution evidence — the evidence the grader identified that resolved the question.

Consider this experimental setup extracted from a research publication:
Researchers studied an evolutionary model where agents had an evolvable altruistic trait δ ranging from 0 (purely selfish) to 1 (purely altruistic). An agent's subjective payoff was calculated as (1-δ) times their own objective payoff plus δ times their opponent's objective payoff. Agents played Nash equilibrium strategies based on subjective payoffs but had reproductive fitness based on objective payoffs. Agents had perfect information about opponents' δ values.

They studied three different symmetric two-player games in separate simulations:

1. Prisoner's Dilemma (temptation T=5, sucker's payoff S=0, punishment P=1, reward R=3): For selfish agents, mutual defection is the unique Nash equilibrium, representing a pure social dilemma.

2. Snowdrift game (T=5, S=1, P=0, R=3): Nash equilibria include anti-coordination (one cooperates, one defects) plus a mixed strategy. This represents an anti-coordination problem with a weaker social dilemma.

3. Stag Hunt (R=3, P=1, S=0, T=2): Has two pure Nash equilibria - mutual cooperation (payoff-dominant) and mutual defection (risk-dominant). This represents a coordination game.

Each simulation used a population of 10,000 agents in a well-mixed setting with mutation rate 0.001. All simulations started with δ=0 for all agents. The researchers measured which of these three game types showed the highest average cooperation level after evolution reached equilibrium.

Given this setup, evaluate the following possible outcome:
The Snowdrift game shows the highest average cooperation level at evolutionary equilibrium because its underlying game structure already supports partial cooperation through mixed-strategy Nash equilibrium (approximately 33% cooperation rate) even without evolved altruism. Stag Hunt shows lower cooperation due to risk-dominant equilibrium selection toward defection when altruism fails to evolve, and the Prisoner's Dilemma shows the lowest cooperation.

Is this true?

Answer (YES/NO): NO